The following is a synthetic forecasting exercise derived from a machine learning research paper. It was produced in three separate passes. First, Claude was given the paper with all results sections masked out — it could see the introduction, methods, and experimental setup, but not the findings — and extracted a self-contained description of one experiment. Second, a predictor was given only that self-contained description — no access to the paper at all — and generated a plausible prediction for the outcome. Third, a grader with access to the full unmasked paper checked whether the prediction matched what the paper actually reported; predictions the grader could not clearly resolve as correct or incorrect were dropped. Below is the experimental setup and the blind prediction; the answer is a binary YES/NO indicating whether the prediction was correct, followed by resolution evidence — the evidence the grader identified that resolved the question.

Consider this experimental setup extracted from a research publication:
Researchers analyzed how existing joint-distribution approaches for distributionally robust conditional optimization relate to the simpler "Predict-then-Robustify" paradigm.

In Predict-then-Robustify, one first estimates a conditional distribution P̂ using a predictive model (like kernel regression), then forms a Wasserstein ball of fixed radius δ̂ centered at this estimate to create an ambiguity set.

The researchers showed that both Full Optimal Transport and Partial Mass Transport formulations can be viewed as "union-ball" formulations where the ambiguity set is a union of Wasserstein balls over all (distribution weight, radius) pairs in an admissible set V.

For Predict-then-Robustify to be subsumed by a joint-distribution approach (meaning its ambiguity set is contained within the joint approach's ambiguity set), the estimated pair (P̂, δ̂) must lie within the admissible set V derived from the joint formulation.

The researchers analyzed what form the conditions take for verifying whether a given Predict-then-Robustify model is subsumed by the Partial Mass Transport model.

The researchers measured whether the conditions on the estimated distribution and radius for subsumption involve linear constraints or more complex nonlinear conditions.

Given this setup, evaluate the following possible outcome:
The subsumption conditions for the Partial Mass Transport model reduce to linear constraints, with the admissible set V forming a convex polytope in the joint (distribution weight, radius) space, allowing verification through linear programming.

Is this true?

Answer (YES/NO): YES